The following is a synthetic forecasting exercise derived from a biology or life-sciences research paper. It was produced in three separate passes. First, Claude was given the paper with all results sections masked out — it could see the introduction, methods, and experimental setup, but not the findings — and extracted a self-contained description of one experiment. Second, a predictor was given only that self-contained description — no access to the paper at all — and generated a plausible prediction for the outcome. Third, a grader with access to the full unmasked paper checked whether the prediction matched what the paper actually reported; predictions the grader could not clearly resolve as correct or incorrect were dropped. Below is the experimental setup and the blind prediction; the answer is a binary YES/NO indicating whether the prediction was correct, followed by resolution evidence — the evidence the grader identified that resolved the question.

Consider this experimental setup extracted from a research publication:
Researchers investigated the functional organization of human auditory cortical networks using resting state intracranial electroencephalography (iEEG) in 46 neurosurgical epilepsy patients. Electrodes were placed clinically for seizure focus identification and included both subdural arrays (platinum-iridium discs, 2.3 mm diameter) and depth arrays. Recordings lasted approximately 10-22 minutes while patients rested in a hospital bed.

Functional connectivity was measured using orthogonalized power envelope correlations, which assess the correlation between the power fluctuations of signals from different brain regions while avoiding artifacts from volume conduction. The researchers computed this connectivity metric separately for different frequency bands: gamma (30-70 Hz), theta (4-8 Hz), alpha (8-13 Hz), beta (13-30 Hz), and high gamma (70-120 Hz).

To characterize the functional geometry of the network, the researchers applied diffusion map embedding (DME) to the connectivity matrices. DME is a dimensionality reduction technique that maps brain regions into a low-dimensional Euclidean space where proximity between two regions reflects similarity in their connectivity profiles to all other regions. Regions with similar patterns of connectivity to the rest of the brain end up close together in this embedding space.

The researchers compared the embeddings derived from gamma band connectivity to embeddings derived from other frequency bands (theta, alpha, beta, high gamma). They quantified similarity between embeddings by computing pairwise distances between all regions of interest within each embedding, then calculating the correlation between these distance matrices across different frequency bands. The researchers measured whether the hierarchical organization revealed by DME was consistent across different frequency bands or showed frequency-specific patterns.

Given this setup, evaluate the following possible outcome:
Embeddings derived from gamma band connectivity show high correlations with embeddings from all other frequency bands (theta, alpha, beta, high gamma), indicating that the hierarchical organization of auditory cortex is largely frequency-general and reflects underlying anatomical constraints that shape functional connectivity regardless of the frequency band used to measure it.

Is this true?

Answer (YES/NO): YES